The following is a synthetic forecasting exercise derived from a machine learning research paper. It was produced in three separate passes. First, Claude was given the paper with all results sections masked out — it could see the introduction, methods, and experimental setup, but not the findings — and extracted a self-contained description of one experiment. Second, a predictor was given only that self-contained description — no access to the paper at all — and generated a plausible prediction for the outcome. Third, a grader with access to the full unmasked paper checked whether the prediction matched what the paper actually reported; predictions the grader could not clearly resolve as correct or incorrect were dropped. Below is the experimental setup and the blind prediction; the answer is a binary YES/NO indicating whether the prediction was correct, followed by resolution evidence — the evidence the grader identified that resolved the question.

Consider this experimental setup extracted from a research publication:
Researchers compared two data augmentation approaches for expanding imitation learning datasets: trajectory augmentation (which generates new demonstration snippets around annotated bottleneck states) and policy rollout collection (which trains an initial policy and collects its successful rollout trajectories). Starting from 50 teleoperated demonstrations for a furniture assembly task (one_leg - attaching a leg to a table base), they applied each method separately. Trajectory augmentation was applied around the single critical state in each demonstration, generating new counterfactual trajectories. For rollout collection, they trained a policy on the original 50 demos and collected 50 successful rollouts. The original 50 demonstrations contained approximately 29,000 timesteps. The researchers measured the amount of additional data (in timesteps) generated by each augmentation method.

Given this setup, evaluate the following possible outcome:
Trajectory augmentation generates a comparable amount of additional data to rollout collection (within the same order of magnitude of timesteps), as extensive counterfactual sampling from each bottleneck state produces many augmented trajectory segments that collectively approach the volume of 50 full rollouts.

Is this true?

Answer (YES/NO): NO